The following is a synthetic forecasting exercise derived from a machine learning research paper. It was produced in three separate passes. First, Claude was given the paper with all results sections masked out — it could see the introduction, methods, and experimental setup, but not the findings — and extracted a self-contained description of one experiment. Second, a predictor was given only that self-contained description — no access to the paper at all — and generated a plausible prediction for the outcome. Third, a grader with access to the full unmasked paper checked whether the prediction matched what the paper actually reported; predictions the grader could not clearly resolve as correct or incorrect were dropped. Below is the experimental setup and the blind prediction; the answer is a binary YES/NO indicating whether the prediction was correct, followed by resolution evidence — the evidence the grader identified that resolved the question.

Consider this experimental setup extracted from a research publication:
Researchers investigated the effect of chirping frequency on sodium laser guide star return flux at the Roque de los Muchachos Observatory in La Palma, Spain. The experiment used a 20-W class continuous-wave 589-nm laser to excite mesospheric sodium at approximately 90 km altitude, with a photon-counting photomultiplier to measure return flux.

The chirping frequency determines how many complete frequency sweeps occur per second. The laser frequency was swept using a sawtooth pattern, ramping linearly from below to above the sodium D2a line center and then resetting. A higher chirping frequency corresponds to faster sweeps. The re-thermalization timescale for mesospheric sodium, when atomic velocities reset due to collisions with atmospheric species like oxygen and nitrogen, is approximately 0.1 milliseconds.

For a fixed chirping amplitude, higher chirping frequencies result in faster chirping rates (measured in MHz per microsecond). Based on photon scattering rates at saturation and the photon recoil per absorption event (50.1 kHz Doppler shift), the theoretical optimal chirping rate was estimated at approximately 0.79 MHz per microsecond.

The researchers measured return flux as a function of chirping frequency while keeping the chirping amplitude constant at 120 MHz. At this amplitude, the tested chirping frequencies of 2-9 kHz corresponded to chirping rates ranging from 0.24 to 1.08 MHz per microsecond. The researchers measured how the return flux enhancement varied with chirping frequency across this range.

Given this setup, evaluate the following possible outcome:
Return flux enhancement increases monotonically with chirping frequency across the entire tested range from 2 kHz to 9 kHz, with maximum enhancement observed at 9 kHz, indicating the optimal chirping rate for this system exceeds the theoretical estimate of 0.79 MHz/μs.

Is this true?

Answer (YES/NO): NO